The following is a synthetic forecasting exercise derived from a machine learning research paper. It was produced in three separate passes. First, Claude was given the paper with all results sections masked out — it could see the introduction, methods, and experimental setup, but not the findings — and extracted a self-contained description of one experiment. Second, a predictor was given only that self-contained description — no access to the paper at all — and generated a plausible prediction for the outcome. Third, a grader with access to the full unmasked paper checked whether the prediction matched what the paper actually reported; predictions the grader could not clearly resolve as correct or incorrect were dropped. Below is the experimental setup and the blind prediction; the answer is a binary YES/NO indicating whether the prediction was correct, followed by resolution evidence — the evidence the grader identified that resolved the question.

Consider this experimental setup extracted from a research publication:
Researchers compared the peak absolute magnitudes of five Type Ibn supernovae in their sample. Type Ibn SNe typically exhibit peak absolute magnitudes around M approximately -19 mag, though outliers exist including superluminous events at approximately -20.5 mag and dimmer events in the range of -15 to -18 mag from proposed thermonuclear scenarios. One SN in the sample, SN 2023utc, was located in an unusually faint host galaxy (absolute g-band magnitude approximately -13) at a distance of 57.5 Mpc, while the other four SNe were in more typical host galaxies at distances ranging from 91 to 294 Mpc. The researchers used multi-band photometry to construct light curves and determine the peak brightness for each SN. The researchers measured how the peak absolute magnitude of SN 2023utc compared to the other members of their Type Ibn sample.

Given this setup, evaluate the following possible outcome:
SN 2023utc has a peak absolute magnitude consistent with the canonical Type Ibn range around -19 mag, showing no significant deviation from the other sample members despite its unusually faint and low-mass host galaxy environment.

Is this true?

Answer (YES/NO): NO